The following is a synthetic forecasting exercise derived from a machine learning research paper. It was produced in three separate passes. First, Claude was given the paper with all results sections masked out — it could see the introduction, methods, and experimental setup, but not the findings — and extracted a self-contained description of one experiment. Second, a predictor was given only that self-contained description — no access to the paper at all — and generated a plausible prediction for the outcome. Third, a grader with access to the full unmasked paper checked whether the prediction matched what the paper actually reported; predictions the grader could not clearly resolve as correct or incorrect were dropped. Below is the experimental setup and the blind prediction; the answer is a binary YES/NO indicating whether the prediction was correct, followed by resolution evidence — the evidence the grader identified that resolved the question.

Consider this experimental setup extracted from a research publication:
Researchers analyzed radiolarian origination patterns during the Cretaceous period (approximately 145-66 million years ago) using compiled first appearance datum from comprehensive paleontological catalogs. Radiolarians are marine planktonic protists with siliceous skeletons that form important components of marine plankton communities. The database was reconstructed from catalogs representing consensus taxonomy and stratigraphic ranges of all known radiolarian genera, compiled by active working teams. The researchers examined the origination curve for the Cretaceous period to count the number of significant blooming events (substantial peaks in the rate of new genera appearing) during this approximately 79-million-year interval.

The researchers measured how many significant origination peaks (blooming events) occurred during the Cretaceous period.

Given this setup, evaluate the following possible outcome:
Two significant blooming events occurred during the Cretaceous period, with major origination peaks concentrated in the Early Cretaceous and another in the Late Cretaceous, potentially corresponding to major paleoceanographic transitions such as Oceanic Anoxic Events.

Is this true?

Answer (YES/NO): NO